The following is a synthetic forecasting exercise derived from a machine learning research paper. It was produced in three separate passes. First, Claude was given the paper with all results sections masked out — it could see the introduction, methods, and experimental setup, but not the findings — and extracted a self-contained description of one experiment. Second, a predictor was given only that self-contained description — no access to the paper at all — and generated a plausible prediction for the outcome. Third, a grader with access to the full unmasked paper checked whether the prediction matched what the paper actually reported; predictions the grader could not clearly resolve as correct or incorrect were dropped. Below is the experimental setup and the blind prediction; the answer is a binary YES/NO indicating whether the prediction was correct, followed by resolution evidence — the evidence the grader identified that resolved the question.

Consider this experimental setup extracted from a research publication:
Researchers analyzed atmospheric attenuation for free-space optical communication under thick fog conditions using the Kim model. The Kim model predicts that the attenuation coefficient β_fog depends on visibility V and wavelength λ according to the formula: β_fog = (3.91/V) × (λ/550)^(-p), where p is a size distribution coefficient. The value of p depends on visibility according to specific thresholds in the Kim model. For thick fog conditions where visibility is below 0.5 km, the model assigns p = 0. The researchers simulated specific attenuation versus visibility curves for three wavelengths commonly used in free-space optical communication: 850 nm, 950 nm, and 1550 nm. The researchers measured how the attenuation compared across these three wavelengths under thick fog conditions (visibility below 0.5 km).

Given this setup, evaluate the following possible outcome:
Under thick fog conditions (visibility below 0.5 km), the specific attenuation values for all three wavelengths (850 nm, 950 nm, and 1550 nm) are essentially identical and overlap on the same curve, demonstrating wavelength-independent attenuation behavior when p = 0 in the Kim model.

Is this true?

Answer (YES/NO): YES